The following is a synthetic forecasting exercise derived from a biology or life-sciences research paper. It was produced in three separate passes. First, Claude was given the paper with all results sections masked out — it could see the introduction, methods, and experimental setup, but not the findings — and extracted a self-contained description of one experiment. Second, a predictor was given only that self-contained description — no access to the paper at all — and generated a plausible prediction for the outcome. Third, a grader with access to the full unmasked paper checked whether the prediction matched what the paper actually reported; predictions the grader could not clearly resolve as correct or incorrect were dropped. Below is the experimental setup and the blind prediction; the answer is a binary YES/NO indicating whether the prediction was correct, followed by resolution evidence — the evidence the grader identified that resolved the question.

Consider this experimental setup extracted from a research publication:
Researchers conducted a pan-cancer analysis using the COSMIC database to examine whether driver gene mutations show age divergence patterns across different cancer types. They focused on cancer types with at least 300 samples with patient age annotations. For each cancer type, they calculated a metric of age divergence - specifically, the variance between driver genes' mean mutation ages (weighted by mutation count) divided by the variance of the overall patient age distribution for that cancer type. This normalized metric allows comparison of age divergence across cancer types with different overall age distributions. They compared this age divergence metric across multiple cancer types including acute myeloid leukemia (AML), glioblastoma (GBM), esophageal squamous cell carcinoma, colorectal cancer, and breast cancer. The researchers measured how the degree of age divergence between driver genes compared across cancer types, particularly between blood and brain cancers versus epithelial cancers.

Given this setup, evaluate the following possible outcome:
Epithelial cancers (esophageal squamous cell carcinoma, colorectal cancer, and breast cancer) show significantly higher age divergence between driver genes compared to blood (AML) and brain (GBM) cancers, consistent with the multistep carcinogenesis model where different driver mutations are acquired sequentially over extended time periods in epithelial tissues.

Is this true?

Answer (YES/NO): NO